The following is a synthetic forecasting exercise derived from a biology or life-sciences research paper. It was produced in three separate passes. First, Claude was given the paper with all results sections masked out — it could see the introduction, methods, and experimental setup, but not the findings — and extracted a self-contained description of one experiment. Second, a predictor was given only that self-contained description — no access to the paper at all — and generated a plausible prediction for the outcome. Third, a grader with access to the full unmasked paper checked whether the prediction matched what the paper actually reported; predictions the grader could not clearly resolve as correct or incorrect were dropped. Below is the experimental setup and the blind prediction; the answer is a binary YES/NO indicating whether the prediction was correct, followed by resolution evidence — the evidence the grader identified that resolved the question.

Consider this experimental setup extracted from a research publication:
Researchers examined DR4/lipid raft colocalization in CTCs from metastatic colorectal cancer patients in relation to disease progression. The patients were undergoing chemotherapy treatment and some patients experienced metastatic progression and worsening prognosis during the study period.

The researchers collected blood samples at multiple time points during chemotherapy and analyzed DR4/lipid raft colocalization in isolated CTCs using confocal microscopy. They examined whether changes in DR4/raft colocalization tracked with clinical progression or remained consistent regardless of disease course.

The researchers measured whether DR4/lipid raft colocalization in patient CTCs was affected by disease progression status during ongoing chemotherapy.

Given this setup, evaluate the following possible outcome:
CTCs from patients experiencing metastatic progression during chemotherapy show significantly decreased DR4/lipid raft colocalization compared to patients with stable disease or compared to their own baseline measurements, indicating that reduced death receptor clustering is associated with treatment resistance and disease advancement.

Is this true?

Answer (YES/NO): NO